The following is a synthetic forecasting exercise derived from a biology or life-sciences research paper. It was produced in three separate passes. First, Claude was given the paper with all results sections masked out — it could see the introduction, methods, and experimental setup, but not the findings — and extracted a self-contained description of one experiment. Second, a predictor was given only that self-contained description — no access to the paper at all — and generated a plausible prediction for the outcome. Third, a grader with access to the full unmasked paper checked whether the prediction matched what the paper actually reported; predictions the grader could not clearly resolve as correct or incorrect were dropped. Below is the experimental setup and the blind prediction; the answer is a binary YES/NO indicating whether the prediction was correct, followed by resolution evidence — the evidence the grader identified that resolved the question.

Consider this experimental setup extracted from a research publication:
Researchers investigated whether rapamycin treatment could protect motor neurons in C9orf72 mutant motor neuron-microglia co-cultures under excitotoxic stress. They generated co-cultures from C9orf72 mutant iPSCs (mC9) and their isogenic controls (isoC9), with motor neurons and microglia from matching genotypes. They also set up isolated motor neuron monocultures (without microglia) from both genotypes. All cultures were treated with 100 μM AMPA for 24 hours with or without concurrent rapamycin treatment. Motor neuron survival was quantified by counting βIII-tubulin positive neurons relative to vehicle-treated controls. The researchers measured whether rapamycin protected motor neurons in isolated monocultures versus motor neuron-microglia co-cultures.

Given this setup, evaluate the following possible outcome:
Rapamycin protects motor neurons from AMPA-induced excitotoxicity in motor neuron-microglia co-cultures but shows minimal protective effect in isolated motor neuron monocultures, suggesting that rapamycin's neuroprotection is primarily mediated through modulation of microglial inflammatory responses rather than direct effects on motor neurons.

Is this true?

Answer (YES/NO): YES